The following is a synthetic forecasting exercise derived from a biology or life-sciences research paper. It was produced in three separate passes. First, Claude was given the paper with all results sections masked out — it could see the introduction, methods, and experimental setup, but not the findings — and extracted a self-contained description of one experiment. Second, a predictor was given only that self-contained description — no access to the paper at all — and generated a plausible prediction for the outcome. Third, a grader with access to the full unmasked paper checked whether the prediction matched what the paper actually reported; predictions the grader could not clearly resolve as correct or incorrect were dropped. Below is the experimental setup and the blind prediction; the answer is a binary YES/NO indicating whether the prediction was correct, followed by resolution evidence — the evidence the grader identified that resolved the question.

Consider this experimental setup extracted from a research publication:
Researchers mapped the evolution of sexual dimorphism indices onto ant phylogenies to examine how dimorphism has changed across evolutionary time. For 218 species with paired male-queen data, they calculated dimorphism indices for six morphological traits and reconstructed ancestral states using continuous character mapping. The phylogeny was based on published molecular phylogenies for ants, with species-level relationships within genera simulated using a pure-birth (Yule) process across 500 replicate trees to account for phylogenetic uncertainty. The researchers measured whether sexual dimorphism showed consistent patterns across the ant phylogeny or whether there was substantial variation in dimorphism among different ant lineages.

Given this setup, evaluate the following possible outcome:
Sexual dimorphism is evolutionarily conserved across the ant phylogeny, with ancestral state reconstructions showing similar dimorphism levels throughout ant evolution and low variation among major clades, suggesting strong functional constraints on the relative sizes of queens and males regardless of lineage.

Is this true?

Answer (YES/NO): NO